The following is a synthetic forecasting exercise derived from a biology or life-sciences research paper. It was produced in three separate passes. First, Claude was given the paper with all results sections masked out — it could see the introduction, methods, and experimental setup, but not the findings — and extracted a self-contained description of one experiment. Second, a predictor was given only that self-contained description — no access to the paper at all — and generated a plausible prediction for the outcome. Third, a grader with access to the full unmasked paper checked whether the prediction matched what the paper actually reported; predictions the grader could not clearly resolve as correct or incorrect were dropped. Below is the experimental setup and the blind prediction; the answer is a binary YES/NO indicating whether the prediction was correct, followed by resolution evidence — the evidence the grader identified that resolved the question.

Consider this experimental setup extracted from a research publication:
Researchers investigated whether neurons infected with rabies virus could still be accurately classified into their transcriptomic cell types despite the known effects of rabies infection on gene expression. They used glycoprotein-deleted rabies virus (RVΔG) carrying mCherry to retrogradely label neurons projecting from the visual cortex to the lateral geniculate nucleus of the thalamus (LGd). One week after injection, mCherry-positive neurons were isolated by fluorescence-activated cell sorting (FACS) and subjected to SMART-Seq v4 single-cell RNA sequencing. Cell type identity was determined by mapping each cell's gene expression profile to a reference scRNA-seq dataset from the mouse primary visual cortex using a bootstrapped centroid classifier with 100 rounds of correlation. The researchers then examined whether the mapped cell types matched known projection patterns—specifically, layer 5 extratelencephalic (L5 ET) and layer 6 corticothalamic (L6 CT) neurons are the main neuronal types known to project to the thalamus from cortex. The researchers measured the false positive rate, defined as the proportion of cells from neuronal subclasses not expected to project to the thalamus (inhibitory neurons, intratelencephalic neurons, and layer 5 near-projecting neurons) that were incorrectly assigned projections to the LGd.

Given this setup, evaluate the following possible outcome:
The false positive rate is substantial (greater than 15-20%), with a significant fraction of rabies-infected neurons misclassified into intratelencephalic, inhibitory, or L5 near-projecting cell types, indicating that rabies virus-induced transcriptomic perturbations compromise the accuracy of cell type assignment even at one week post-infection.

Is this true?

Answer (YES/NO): NO